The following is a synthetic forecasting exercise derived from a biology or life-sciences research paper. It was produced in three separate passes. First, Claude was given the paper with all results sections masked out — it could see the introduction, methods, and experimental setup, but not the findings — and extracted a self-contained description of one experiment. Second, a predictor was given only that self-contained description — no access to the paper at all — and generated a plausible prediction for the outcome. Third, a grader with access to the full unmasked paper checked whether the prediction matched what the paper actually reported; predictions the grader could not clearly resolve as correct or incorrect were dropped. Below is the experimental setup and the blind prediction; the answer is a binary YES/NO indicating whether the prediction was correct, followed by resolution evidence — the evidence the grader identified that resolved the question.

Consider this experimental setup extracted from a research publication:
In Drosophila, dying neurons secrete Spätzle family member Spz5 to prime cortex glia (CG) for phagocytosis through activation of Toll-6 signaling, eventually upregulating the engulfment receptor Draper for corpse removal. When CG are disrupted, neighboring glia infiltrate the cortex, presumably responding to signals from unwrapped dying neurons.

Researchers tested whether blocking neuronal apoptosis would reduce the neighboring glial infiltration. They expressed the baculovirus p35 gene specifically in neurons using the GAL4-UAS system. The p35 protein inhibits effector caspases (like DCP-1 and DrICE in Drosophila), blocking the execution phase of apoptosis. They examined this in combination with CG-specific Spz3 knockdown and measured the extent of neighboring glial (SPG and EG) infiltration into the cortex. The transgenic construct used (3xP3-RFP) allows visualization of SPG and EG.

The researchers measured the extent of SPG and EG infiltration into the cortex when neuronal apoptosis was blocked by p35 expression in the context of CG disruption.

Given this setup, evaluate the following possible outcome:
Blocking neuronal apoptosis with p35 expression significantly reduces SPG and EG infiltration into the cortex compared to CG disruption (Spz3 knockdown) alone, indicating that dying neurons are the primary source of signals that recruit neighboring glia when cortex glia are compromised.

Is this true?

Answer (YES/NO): NO